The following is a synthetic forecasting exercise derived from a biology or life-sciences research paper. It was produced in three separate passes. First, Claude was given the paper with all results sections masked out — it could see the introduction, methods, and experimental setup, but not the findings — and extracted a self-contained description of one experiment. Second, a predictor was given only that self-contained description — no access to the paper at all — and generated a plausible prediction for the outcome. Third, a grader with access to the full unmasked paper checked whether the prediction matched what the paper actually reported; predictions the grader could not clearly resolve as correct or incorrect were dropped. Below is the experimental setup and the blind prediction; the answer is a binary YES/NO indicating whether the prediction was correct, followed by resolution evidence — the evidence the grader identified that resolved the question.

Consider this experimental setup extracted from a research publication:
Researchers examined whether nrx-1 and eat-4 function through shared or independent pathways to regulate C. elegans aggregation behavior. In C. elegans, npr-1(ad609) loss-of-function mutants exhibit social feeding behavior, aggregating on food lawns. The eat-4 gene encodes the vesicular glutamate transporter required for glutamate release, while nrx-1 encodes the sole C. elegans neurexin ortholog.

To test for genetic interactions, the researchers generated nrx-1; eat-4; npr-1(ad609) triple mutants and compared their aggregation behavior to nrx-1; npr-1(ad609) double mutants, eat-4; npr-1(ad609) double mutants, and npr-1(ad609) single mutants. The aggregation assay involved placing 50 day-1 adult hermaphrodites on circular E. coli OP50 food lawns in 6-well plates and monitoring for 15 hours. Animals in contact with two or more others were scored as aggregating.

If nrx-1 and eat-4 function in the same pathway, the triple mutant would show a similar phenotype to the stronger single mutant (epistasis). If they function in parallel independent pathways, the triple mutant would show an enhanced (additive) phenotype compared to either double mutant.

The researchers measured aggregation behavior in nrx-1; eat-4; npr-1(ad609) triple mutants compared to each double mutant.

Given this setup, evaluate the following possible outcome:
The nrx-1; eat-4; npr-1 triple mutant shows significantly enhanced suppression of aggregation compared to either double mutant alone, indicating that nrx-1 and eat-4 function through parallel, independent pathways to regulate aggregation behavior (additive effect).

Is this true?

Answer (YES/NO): YES